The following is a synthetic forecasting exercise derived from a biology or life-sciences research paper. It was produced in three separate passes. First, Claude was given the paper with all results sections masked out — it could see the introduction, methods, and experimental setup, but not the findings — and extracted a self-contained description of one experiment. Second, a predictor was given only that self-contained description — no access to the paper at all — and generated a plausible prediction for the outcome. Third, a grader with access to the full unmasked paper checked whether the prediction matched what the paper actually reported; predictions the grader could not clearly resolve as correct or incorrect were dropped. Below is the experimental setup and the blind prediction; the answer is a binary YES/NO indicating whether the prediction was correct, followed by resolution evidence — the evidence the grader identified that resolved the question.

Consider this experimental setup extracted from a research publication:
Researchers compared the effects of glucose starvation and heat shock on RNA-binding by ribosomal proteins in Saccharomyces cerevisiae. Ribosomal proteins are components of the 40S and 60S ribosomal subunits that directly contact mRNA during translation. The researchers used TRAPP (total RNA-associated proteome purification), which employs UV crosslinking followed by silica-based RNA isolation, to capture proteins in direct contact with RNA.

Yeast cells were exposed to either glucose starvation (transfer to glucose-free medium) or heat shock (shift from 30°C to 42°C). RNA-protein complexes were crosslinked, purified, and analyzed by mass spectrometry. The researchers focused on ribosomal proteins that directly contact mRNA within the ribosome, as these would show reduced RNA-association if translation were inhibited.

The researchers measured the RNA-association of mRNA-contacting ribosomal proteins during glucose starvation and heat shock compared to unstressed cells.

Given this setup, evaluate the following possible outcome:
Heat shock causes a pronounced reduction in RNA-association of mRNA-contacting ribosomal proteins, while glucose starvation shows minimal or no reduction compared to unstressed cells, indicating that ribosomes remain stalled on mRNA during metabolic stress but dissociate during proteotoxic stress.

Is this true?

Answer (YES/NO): NO